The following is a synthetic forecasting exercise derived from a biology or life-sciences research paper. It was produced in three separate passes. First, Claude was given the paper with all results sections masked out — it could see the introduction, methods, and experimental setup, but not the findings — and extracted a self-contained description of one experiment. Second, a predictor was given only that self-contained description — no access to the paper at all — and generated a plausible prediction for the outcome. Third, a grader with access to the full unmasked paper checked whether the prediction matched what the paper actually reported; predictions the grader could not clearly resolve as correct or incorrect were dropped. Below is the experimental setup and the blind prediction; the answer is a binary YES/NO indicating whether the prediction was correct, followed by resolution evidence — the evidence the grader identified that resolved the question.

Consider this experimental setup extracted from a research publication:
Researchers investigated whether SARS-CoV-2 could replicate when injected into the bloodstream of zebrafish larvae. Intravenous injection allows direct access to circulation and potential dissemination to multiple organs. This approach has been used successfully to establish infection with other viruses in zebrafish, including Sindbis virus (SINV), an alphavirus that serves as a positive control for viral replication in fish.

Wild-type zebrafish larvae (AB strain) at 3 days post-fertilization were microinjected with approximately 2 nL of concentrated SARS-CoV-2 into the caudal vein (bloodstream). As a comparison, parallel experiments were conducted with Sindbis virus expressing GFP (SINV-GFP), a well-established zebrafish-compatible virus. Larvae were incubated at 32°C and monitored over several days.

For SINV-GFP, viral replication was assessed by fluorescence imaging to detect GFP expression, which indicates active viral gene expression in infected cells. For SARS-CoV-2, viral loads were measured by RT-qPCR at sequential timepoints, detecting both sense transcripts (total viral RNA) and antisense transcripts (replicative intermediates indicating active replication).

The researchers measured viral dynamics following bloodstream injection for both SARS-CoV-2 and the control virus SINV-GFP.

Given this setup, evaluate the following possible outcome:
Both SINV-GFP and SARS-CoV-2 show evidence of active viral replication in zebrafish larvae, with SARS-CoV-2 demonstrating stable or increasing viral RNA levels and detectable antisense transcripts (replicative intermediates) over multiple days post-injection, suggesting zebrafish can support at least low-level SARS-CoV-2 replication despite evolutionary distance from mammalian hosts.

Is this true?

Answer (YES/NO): NO